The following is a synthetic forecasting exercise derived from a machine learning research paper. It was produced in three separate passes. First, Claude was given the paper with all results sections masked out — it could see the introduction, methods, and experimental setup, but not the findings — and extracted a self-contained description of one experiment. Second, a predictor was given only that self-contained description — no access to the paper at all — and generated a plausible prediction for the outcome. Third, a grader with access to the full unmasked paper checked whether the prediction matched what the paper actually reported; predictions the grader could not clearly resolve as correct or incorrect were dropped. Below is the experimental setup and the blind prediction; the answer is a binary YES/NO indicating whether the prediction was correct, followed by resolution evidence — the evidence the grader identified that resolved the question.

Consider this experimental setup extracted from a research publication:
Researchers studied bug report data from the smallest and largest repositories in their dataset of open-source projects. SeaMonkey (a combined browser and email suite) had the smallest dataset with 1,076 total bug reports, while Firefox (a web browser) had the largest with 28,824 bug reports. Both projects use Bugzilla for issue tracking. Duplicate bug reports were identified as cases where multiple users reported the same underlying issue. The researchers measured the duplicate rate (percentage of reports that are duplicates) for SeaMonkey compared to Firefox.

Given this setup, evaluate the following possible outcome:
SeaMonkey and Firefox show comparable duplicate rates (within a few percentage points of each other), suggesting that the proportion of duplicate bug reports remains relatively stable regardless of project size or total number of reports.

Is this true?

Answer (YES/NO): NO